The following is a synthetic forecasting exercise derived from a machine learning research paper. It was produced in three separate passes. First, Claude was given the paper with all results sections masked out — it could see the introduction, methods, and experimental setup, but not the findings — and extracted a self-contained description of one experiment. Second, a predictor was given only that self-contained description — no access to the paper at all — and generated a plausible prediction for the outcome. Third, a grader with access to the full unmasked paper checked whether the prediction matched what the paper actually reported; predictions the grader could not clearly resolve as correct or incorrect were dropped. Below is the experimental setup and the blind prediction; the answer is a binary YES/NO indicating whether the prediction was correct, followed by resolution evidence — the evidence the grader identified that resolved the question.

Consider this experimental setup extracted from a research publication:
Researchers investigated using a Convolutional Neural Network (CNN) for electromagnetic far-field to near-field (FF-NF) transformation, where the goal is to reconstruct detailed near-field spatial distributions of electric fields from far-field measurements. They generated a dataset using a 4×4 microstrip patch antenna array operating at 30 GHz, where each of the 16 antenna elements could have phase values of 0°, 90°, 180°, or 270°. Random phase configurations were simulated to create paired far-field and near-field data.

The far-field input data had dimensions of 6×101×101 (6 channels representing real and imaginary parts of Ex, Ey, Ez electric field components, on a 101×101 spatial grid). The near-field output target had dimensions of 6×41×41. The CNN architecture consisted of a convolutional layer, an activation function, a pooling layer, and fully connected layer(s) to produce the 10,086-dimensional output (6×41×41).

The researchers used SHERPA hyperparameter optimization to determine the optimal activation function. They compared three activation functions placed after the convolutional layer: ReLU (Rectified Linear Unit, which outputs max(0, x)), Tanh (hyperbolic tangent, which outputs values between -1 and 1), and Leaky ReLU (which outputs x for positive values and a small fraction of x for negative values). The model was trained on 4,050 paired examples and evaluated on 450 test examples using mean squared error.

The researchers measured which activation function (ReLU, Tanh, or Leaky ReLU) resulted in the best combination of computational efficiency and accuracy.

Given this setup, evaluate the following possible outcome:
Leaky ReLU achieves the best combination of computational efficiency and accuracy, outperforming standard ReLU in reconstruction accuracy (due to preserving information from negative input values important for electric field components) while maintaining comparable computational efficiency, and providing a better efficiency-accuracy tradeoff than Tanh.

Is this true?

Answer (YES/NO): NO